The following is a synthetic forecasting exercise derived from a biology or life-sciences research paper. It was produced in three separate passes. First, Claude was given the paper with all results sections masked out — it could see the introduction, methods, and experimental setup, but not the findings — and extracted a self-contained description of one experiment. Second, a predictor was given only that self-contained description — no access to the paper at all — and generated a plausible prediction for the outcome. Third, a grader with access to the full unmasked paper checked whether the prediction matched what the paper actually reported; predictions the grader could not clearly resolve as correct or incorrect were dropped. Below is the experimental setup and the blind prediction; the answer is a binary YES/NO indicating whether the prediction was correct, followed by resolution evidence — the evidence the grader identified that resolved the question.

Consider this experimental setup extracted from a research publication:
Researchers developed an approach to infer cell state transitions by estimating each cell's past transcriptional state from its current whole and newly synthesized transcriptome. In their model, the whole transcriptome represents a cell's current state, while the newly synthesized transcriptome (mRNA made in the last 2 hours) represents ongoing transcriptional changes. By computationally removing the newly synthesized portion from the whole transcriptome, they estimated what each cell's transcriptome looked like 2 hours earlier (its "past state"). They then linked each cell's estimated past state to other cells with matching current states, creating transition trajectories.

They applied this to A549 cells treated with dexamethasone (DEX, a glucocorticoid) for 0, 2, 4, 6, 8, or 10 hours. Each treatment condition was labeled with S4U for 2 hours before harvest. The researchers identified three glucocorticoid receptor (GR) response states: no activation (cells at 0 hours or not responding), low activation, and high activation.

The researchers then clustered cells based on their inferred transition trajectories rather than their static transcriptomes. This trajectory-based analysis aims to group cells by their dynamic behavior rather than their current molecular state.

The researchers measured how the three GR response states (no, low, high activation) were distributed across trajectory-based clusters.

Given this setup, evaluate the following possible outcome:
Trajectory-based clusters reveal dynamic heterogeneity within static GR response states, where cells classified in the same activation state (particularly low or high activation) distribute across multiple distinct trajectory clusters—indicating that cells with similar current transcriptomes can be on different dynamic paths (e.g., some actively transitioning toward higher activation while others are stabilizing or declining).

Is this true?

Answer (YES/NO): NO